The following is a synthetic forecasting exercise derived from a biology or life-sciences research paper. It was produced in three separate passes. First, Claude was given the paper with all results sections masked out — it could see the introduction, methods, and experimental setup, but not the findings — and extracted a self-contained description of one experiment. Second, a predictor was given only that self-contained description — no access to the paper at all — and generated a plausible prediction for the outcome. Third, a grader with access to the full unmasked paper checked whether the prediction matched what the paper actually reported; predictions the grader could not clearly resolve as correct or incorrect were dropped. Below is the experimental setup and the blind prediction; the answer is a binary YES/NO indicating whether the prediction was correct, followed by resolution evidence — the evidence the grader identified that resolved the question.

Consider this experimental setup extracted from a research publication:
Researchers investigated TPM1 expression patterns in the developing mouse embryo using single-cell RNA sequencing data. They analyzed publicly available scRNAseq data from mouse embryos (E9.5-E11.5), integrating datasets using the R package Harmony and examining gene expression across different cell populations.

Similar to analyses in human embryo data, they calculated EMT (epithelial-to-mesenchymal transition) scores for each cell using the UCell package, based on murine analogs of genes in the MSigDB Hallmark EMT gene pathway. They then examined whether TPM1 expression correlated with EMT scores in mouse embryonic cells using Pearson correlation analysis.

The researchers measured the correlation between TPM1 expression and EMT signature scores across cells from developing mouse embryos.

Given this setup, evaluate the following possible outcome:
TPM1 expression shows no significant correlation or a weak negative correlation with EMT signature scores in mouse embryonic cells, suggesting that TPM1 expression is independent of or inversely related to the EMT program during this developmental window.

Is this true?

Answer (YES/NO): NO